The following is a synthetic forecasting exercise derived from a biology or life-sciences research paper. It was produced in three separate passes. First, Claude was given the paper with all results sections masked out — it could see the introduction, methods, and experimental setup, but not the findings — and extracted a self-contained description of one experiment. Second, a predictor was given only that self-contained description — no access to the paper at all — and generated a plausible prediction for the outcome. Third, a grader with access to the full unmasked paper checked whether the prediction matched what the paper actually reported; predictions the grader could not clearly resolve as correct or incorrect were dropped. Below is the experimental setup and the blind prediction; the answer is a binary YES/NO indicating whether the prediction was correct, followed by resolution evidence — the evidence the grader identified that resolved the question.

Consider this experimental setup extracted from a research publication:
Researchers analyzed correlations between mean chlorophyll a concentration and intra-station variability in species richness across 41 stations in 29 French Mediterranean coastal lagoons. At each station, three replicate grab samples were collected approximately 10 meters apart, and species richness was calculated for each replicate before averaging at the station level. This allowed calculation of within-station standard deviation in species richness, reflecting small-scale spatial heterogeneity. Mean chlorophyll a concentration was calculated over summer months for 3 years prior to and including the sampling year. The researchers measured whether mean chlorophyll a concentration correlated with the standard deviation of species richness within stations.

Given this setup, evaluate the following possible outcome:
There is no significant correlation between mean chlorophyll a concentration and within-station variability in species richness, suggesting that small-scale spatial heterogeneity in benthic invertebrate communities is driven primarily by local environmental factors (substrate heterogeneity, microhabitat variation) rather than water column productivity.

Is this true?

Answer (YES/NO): NO